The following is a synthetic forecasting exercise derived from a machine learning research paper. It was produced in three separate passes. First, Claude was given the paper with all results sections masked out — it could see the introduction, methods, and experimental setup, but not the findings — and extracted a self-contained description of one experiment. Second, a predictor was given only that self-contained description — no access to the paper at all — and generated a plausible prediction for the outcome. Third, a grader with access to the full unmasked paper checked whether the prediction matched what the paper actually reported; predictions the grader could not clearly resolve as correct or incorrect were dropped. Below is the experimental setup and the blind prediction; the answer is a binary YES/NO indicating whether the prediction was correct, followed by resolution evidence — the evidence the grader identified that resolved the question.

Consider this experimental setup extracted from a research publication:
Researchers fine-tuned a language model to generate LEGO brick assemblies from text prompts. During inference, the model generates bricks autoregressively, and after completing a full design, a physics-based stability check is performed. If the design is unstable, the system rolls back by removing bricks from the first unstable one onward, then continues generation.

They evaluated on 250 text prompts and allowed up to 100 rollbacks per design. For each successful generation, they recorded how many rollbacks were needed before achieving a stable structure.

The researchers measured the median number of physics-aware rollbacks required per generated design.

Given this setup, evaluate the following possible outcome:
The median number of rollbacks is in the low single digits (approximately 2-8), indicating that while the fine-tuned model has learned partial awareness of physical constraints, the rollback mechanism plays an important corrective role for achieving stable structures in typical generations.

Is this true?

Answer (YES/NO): YES